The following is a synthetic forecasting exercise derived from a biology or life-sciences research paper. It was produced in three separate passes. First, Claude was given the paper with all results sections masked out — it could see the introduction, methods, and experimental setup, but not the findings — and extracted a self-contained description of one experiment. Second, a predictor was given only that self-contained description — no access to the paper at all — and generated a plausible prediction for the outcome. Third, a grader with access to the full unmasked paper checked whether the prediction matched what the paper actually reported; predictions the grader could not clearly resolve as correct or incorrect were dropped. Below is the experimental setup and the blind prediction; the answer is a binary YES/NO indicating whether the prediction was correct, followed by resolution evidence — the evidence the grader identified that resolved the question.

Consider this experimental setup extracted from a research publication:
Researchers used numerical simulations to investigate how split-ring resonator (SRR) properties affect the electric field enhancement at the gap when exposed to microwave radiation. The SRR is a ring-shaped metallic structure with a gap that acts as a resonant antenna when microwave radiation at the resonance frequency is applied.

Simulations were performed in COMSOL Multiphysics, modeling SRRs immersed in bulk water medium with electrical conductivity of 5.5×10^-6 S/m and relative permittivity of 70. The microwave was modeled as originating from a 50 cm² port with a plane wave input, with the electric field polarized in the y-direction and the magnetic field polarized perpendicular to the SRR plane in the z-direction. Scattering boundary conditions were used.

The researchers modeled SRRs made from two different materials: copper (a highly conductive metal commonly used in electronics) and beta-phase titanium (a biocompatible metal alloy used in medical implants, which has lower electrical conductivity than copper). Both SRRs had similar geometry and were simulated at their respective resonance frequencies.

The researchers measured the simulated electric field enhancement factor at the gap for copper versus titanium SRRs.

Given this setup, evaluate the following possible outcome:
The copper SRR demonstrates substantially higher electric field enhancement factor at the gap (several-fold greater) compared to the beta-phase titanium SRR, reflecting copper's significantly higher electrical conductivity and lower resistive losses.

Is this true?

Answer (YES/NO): NO